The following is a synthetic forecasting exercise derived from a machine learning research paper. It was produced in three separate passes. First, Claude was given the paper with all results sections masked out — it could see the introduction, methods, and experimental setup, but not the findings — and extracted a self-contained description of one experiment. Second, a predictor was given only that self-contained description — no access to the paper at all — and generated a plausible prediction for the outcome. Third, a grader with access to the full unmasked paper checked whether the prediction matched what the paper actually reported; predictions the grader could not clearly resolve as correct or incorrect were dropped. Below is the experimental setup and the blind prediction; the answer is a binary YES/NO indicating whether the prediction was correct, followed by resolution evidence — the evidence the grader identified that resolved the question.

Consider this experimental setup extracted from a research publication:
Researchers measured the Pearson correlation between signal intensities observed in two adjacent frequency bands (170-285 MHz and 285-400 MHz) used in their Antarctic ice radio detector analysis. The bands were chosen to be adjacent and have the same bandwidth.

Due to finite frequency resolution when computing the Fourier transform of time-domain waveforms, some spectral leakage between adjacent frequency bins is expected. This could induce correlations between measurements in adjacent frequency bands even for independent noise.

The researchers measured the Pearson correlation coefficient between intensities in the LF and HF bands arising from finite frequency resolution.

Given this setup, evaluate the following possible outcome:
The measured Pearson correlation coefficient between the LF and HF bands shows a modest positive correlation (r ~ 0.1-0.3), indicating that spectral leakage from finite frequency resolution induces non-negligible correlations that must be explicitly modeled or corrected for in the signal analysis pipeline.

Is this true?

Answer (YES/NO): NO